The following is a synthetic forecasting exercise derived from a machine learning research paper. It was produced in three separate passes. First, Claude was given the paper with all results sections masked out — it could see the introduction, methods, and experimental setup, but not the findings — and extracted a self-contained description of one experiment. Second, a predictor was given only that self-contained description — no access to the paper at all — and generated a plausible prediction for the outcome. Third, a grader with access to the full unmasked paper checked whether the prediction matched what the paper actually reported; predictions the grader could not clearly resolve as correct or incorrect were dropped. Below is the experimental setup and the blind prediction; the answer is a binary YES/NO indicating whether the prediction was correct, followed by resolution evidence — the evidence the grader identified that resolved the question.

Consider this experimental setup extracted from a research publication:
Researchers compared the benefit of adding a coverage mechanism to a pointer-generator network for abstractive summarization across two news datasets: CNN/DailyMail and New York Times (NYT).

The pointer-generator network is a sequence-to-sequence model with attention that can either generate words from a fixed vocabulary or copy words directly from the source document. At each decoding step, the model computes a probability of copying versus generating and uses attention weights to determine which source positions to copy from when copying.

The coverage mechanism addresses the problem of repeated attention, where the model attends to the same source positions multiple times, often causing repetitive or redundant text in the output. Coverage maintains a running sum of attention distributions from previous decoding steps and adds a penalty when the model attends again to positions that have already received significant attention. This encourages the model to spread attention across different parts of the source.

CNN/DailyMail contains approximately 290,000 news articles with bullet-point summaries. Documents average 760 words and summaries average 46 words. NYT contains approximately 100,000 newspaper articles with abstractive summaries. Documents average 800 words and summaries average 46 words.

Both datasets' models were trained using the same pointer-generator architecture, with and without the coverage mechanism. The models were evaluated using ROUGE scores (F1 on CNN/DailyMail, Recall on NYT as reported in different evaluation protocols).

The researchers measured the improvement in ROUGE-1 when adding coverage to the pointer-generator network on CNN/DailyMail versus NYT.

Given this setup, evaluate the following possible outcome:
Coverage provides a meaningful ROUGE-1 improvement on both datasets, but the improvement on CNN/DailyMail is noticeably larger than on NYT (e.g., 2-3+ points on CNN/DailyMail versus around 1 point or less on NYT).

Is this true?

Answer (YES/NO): YES